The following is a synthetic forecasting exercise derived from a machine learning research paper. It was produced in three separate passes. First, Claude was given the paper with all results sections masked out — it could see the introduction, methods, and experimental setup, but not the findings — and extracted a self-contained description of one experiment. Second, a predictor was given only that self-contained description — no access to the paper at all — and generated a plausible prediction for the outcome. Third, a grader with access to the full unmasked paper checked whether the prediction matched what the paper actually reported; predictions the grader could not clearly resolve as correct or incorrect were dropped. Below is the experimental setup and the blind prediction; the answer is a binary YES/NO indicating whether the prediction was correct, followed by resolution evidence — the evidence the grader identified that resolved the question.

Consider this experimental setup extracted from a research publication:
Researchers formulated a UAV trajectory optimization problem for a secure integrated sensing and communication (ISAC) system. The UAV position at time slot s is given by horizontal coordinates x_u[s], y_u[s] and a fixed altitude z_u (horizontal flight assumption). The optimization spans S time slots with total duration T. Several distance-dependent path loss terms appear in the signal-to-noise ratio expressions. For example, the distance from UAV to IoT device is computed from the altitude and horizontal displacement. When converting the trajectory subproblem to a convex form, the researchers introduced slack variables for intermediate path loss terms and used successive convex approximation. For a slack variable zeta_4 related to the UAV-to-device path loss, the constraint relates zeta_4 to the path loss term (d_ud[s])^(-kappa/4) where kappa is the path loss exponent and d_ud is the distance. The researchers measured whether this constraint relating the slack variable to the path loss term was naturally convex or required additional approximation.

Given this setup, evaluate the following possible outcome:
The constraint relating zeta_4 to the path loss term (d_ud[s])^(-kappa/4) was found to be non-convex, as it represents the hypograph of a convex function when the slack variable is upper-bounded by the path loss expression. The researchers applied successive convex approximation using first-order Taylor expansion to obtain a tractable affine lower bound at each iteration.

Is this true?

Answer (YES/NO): YES